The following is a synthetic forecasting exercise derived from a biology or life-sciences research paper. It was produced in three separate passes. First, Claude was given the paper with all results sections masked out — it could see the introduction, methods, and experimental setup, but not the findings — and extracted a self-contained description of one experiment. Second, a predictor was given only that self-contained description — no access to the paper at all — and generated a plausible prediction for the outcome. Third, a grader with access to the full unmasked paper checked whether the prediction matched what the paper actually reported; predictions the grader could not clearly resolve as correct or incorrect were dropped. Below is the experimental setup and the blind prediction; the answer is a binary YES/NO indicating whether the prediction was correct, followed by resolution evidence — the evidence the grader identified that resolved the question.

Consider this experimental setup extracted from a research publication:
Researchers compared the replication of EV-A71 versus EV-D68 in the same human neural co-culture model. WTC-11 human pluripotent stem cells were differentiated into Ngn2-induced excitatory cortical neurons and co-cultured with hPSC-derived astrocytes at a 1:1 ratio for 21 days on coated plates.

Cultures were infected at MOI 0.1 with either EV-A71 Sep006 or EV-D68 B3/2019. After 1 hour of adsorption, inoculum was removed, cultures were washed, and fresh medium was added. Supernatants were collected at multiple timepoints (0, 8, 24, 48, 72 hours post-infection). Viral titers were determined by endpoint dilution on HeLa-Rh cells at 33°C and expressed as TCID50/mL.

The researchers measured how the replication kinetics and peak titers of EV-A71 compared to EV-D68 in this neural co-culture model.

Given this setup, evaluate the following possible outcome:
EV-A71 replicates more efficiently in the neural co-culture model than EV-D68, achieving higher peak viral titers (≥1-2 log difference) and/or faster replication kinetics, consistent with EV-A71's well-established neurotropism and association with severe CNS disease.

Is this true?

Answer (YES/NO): YES